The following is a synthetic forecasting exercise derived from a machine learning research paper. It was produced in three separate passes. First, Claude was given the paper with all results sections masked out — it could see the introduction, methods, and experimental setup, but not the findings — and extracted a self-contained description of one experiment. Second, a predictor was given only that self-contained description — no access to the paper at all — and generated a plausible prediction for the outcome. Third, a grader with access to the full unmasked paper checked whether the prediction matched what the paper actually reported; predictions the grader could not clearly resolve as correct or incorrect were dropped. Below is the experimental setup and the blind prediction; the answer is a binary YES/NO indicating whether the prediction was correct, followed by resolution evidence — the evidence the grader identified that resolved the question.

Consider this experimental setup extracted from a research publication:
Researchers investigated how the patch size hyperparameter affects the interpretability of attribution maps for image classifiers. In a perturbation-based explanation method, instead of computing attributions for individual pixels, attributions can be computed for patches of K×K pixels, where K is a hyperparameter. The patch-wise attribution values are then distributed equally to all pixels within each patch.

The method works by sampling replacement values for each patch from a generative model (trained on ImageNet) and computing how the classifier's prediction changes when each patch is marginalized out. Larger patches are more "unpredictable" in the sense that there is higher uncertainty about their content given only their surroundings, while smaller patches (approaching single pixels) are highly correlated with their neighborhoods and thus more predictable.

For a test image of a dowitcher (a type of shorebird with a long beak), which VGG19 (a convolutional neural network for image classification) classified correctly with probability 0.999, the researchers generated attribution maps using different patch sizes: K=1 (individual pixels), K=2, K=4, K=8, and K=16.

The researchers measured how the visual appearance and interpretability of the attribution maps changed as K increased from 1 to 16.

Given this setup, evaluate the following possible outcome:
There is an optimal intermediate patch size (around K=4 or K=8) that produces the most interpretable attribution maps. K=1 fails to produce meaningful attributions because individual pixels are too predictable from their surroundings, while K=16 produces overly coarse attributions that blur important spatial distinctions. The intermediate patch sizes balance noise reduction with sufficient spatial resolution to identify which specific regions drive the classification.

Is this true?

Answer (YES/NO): NO